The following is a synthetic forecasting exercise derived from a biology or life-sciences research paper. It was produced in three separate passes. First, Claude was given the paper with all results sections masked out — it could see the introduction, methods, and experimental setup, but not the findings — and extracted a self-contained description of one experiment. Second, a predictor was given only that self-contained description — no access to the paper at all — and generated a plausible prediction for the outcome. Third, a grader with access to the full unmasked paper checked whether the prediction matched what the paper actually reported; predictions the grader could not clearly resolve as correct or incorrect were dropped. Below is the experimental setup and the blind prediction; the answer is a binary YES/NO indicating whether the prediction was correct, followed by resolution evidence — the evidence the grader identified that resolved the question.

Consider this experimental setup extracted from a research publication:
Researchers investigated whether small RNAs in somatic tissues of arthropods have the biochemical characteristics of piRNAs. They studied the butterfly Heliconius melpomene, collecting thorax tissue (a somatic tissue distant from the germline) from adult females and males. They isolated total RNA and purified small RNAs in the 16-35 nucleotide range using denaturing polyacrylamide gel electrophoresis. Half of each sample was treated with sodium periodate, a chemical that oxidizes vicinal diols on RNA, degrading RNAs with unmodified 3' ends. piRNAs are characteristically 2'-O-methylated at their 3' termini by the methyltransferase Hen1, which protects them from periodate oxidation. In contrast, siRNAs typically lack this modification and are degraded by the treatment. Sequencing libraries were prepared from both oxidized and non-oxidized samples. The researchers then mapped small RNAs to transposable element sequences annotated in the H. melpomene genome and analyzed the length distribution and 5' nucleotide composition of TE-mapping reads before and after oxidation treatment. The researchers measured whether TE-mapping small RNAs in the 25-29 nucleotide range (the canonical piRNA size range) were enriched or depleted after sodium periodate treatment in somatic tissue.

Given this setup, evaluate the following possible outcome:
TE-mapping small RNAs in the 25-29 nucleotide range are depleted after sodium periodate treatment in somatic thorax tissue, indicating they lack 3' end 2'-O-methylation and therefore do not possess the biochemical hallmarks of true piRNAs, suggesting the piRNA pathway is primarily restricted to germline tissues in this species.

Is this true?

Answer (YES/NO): NO